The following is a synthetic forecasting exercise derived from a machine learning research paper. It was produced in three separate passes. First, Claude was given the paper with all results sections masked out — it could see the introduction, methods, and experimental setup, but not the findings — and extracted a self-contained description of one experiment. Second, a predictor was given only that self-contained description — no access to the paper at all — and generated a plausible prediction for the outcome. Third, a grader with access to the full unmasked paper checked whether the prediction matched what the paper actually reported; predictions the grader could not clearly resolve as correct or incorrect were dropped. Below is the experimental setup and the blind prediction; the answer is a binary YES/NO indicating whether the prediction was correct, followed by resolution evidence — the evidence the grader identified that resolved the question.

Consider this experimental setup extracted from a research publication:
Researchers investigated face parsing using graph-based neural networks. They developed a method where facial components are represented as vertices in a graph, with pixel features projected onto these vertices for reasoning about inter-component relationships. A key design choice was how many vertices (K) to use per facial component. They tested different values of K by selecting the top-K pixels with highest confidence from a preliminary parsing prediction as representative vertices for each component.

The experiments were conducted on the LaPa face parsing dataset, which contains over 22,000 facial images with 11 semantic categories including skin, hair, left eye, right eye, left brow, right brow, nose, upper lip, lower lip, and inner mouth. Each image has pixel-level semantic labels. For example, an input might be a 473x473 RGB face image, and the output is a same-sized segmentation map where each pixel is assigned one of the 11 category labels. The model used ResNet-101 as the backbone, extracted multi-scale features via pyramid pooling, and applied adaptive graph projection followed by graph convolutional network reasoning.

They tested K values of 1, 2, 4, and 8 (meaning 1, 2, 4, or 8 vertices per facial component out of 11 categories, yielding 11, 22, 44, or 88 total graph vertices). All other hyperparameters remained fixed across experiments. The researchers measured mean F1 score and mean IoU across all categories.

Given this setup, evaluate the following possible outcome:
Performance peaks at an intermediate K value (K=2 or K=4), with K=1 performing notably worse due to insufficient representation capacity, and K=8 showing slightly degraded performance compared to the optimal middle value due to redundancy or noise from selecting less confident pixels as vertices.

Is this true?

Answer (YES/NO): NO